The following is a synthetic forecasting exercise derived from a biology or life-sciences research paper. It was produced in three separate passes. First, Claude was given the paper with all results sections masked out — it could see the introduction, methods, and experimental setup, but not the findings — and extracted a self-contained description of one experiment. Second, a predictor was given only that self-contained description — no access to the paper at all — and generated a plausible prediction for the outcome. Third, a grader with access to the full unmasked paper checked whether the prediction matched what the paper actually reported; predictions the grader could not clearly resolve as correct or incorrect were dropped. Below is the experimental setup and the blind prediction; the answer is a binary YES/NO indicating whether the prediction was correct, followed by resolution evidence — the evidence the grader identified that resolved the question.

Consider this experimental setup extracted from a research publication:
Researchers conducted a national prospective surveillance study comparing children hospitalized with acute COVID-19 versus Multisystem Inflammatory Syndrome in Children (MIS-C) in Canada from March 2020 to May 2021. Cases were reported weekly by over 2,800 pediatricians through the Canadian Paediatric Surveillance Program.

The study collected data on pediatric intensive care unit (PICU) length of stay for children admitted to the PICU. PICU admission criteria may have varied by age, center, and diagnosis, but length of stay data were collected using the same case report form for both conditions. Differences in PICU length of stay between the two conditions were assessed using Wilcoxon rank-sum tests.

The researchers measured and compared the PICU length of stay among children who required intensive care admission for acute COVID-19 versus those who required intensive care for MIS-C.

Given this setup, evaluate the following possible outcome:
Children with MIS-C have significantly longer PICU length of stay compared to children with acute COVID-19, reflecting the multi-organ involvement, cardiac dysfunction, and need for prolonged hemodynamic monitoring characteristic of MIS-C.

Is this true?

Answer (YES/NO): NO